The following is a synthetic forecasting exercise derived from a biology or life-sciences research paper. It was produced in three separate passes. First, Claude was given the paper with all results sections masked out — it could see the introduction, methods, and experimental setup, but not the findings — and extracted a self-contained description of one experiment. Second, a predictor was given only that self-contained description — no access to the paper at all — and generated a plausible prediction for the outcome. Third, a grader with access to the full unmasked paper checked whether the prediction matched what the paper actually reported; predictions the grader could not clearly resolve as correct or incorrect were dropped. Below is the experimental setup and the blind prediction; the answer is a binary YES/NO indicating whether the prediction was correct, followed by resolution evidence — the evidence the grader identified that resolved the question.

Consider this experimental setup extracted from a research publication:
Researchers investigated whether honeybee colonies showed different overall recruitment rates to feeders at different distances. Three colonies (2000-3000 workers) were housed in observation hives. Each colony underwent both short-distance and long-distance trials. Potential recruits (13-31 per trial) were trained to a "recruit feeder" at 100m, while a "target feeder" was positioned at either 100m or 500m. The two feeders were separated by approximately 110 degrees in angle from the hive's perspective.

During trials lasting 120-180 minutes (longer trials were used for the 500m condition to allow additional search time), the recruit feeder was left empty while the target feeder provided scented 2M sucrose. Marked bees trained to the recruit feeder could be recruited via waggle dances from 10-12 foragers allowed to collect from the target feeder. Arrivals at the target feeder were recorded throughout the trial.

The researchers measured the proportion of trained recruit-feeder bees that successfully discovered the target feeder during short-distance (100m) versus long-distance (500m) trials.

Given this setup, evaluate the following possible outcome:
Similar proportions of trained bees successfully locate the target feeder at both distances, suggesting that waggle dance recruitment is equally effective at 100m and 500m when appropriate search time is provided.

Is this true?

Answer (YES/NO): YES